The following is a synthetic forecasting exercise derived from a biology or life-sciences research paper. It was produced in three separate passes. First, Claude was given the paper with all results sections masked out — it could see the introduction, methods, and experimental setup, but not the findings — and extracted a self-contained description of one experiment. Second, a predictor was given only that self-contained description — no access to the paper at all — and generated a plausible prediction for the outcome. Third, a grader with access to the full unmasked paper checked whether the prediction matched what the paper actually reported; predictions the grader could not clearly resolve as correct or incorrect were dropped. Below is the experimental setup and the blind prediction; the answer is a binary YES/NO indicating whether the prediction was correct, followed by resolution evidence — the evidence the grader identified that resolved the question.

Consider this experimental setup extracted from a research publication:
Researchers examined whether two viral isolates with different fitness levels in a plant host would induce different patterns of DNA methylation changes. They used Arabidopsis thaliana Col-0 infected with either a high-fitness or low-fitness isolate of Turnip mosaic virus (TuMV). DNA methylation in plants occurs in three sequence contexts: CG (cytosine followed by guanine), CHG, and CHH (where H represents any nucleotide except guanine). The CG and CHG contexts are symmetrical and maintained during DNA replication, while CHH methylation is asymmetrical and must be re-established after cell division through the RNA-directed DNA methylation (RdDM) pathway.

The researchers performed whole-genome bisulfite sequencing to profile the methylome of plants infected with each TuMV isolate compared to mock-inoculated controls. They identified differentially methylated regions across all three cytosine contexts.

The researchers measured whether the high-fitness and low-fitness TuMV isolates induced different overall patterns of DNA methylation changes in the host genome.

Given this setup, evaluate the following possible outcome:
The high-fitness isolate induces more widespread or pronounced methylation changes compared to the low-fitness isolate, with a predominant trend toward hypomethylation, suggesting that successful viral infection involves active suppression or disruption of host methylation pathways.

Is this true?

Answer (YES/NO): NO